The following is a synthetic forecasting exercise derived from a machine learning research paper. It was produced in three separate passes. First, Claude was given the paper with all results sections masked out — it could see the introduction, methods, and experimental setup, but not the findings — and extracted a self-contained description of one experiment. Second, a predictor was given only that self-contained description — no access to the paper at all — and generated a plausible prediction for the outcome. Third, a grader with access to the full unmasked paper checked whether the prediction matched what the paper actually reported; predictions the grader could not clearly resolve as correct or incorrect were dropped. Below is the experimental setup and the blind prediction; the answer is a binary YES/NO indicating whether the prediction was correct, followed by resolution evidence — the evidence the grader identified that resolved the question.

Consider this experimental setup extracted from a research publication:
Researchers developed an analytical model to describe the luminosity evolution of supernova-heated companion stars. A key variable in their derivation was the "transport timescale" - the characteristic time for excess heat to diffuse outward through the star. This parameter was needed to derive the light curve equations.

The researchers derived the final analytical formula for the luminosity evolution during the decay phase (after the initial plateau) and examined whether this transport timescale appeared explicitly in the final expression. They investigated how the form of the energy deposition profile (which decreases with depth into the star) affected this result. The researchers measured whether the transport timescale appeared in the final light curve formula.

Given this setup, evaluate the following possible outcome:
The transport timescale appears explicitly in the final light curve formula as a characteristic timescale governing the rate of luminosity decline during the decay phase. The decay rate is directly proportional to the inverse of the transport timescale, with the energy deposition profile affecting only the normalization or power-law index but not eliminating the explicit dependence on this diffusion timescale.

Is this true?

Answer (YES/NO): NO